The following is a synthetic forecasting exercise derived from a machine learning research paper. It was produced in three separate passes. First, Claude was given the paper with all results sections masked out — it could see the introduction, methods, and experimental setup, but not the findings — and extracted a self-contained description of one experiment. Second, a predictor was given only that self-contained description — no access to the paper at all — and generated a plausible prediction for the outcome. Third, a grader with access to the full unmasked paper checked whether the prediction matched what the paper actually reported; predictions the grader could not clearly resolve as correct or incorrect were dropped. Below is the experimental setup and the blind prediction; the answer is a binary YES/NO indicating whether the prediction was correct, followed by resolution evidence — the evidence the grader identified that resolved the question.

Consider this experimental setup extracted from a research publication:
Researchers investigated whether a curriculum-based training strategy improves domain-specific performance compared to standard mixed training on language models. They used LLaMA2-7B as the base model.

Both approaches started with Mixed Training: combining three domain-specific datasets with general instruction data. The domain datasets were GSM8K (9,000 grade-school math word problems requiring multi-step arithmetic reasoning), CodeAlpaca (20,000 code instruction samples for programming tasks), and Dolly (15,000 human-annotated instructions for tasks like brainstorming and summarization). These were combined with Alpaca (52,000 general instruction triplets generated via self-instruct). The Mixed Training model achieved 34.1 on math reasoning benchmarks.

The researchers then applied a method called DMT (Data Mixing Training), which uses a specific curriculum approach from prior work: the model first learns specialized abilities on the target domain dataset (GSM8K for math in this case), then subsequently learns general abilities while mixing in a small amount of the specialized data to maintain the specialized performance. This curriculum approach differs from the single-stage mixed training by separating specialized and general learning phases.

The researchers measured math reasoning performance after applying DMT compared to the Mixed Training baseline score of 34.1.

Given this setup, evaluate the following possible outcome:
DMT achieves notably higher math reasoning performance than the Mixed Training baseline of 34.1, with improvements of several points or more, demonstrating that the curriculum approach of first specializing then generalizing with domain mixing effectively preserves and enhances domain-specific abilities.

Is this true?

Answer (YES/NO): NO